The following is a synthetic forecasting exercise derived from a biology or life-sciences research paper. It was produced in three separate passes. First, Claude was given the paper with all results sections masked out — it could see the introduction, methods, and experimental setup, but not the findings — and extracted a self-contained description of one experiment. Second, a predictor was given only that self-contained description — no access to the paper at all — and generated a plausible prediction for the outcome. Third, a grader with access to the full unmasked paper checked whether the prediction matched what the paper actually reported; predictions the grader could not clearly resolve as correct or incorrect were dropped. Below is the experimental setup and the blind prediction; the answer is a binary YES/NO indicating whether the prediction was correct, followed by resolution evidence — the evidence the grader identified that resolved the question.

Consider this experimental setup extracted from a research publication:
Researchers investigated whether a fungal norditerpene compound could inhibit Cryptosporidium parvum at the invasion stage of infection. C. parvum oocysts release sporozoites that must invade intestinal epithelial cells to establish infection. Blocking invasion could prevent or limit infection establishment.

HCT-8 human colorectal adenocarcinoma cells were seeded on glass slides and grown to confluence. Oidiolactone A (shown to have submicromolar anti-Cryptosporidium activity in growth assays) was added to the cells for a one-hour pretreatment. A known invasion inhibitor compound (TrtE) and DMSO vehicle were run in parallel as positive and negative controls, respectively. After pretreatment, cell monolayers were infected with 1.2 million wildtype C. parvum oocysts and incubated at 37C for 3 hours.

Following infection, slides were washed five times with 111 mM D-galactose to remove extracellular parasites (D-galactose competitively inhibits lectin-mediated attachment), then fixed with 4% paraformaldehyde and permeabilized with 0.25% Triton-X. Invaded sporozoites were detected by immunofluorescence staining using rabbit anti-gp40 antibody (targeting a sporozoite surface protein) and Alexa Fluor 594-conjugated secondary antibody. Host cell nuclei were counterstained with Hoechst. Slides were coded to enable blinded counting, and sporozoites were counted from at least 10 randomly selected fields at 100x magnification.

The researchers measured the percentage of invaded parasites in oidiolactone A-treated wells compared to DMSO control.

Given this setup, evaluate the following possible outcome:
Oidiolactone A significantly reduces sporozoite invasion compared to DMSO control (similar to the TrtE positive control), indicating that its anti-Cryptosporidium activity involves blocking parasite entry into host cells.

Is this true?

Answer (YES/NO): NO